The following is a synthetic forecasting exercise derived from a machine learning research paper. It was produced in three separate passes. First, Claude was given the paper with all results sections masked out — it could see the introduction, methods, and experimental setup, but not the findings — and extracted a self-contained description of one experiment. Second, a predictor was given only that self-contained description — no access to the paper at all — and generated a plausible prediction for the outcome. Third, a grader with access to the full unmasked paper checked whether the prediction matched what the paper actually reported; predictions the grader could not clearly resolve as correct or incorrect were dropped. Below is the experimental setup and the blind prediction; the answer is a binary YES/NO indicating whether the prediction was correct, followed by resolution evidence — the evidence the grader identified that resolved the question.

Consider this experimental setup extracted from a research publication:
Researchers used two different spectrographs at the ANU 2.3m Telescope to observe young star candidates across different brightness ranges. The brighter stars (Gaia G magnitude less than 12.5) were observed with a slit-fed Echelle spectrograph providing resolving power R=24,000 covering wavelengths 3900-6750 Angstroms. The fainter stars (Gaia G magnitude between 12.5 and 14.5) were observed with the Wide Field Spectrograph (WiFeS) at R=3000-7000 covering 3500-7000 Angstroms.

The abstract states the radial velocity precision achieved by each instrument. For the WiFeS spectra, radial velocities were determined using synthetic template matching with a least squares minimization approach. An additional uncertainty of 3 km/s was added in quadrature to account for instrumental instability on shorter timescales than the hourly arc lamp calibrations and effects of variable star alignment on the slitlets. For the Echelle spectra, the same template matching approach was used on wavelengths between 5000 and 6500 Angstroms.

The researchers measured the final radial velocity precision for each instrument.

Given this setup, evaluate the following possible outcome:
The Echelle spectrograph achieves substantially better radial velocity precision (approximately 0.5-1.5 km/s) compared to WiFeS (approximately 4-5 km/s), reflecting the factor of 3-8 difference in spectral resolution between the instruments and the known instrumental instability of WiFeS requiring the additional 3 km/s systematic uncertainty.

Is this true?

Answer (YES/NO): NO